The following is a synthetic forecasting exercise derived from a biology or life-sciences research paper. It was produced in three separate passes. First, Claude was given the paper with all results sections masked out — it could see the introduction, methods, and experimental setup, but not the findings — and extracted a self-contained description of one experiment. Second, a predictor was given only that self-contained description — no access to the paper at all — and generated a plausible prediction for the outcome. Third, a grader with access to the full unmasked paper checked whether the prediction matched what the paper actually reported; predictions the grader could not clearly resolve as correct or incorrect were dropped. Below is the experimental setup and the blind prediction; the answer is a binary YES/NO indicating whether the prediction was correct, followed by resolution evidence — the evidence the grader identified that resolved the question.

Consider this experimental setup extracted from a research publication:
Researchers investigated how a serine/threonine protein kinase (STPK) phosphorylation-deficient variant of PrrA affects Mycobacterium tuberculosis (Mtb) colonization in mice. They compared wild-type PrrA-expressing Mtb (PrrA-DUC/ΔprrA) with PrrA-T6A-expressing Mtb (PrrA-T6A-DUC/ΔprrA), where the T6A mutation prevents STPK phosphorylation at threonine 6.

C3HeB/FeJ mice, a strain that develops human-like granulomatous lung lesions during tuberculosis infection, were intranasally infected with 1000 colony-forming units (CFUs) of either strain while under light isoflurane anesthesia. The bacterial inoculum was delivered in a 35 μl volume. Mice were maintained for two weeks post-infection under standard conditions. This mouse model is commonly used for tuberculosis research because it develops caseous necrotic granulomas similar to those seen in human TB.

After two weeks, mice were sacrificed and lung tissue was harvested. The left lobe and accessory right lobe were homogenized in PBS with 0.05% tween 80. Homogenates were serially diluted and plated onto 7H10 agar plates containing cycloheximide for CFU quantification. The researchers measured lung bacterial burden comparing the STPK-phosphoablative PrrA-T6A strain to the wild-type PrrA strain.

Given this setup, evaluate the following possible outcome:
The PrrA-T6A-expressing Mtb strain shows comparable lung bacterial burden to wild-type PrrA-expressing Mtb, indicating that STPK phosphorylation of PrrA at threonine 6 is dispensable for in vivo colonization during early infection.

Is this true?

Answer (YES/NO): NO